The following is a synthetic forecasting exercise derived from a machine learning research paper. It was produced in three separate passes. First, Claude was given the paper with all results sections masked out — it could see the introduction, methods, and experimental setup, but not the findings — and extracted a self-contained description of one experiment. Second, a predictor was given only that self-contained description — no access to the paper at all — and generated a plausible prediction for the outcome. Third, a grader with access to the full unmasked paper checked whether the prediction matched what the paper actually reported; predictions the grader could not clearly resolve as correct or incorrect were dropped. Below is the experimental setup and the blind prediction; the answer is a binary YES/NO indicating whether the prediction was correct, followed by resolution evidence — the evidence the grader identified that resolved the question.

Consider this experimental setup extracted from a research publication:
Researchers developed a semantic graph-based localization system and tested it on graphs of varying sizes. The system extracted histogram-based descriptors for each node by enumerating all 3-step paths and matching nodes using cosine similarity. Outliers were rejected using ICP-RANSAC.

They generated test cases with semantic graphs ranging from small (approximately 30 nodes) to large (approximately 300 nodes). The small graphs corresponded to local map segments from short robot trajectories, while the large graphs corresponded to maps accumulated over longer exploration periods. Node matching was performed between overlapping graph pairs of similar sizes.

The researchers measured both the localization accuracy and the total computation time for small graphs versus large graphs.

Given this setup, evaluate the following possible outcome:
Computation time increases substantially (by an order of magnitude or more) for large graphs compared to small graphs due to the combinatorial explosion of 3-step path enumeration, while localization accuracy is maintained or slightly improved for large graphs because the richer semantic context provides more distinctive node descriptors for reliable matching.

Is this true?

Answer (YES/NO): NO